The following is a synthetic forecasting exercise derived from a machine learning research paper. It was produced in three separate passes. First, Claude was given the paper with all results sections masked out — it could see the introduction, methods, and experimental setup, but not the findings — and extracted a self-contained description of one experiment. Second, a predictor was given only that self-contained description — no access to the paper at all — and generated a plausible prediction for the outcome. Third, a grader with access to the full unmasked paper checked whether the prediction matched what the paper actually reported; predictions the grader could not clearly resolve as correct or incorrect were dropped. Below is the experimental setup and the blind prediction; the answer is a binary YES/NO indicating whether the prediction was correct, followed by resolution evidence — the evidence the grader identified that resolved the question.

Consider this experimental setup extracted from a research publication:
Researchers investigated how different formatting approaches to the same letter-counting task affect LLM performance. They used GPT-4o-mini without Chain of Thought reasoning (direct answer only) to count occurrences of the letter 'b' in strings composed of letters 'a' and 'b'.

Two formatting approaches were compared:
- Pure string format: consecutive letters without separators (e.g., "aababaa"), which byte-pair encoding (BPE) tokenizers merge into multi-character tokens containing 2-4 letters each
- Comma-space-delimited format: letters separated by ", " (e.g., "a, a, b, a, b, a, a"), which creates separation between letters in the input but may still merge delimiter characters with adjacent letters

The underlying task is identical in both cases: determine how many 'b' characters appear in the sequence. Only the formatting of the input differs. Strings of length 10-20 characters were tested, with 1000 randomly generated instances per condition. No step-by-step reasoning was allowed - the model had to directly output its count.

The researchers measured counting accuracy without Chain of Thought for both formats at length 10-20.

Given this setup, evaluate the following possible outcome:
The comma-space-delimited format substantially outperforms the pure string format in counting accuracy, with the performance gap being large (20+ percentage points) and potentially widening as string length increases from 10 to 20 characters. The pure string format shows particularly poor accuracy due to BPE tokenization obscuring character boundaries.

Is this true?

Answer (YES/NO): YES